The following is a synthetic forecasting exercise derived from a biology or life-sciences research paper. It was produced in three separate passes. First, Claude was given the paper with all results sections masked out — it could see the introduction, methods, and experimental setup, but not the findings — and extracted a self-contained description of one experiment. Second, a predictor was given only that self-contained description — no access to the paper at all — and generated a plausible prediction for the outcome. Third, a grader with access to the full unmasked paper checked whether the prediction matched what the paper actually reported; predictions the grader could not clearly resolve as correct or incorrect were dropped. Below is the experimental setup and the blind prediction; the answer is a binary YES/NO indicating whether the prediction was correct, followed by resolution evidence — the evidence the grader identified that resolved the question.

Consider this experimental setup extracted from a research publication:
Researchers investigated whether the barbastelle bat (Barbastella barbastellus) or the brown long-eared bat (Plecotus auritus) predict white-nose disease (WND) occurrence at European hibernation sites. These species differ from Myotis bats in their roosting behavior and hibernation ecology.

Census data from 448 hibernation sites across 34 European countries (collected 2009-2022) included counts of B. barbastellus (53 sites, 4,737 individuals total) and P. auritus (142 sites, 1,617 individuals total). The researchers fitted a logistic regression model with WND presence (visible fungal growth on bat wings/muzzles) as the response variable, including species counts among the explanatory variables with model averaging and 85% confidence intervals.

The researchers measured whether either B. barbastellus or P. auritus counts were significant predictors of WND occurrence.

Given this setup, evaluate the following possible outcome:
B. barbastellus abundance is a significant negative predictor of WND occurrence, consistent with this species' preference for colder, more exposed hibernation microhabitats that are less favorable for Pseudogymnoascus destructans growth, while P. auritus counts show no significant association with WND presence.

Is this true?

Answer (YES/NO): NO